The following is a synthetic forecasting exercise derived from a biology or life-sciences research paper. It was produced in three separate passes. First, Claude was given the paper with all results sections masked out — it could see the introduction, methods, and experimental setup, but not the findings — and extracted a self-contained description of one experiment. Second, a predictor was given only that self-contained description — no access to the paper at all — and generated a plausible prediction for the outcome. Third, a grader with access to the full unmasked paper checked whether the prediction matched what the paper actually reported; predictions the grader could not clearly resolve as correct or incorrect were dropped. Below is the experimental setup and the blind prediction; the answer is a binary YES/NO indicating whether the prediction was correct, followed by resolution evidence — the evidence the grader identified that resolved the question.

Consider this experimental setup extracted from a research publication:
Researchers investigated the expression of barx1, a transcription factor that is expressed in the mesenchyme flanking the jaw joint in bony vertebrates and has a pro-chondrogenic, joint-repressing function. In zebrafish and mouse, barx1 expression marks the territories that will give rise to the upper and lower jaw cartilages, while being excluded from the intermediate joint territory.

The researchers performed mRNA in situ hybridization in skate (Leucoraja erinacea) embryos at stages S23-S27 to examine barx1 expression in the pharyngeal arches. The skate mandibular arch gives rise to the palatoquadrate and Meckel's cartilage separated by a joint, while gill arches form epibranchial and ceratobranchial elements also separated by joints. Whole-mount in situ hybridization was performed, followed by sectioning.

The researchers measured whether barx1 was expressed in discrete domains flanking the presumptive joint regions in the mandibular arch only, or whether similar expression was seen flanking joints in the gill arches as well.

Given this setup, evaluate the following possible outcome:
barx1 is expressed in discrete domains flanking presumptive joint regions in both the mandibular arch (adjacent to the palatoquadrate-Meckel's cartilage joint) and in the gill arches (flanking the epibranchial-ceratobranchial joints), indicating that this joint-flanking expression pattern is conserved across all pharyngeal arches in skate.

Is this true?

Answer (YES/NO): YES